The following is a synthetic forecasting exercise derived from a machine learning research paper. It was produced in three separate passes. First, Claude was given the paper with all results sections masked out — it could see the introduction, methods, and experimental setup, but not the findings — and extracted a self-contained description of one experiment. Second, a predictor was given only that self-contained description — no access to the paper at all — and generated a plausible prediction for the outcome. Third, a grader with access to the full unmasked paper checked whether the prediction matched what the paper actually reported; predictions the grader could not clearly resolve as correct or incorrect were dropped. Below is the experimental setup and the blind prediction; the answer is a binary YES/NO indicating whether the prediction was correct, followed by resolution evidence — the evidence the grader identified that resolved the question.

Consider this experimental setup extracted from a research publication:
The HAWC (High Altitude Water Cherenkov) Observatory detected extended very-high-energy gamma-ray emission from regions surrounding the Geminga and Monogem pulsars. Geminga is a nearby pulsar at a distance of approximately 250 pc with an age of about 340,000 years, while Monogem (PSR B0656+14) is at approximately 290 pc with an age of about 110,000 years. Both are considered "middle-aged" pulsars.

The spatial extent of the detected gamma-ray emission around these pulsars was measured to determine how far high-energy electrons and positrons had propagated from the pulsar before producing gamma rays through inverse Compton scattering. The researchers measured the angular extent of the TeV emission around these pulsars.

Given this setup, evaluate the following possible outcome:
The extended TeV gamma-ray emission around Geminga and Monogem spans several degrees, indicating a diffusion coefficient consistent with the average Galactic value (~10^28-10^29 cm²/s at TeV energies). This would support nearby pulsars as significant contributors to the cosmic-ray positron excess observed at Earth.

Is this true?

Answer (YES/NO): NO